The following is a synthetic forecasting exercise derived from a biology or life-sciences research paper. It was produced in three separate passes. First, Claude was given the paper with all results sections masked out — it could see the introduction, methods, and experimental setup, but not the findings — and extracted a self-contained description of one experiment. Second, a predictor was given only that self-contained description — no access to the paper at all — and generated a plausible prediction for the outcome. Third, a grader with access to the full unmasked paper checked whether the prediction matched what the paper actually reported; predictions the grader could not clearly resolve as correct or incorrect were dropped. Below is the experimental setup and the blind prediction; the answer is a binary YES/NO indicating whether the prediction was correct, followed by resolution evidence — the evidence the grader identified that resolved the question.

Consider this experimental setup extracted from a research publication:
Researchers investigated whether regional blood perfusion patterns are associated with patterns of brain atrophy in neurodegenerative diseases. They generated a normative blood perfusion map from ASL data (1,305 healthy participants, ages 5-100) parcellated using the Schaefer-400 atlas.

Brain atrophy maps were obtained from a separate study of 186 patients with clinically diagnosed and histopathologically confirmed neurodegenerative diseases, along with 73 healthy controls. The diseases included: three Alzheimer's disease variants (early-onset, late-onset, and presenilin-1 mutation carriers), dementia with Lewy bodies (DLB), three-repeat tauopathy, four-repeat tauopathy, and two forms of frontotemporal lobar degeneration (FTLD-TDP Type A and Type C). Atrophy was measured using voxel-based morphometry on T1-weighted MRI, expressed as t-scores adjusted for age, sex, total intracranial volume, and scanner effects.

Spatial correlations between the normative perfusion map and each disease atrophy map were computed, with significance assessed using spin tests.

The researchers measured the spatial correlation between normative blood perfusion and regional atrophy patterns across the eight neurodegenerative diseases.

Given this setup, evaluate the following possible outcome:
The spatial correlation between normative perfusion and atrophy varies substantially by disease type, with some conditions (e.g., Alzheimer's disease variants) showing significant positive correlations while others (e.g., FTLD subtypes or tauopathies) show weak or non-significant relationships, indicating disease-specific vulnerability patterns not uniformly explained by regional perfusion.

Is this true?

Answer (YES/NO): NO